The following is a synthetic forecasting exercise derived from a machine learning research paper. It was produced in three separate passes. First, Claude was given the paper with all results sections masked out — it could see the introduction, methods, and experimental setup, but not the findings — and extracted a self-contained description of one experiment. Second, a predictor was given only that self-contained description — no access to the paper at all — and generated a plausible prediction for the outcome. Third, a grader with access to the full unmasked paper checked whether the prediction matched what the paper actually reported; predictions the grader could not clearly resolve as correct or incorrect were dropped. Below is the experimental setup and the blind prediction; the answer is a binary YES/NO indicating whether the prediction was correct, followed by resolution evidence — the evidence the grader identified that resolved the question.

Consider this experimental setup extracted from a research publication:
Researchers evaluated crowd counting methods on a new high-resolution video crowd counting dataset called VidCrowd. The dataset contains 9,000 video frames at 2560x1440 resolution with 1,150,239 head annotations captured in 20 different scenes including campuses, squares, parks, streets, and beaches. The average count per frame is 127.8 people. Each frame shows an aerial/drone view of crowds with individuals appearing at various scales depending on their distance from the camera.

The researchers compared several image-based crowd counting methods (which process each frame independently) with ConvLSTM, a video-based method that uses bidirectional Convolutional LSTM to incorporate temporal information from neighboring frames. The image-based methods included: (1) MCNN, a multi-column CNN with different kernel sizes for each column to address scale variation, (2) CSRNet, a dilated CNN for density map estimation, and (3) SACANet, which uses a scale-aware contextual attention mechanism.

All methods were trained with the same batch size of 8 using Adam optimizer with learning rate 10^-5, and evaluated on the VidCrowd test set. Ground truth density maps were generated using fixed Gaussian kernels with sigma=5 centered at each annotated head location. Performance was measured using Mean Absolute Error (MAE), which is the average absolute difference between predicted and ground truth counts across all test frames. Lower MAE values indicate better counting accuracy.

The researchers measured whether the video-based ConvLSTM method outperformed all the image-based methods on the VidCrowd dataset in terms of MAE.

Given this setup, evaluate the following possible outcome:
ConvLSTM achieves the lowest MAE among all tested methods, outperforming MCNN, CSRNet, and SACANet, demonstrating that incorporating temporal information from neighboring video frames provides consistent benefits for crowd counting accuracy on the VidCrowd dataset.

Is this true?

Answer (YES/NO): NO